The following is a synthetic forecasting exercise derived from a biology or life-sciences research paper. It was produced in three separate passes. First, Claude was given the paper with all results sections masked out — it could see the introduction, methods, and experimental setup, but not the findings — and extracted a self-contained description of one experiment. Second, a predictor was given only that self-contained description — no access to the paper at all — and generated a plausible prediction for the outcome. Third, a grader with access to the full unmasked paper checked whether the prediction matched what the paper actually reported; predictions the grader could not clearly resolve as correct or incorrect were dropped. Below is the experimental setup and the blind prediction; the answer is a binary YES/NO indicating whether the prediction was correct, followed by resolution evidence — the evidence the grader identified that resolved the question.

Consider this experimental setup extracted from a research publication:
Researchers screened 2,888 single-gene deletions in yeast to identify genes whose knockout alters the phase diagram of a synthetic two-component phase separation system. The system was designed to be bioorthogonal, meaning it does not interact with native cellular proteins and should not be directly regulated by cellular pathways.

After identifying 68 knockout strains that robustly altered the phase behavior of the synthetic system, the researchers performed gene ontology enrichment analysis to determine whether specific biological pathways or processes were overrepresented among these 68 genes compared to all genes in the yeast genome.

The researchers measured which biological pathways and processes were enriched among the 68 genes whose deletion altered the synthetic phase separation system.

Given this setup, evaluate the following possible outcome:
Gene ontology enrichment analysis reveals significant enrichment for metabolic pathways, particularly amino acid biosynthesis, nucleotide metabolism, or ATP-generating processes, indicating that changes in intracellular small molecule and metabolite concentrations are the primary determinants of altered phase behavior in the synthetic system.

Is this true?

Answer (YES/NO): NO